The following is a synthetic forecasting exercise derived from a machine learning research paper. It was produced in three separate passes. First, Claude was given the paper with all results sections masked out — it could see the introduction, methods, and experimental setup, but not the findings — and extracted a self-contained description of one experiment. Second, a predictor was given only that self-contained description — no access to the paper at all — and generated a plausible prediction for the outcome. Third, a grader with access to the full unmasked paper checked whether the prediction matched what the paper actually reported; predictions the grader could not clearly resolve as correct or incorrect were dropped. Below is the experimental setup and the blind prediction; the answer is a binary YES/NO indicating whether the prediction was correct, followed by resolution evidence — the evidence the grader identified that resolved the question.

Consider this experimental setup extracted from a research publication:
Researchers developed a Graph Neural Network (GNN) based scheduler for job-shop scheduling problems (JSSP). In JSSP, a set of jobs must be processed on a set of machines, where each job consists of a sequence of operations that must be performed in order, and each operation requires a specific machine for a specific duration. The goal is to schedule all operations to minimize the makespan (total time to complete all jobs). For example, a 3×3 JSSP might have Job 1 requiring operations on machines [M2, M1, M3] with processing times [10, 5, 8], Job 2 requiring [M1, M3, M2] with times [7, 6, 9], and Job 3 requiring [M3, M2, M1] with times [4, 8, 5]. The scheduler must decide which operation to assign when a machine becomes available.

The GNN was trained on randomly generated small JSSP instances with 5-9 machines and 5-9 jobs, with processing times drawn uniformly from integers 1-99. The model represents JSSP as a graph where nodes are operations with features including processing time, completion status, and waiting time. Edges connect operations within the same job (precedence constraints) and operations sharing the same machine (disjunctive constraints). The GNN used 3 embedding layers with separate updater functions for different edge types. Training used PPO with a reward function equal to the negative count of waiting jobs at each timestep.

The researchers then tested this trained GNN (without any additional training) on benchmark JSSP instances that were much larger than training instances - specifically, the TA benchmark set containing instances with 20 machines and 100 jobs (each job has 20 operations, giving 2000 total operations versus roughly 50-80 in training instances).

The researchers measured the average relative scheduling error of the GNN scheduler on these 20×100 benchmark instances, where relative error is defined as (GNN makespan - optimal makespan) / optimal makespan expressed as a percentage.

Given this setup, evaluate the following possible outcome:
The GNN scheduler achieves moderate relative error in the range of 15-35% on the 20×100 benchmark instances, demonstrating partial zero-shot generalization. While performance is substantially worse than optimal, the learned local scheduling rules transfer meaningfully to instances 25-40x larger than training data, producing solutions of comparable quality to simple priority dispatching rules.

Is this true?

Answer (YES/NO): NO